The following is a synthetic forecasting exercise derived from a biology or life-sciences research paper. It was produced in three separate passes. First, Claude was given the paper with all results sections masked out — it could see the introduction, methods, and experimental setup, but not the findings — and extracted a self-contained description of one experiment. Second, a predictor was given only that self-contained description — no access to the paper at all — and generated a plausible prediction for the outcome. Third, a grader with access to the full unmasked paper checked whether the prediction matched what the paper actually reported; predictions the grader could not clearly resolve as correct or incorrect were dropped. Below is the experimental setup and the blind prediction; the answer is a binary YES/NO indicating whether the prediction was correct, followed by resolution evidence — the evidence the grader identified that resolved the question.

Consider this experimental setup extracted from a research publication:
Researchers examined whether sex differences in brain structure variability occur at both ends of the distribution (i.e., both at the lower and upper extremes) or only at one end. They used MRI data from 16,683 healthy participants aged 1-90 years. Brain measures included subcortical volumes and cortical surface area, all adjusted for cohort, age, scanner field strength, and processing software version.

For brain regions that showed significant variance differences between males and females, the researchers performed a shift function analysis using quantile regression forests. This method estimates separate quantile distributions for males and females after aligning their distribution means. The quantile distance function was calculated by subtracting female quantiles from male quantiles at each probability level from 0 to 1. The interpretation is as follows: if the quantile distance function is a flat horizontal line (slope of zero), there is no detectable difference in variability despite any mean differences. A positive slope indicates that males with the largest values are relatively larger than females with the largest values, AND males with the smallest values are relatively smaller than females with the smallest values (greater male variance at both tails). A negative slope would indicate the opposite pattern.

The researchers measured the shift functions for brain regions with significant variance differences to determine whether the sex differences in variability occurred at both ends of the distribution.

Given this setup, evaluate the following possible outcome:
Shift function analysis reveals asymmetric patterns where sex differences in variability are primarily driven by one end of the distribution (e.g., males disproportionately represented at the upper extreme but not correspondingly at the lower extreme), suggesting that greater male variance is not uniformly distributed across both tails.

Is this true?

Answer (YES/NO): NO